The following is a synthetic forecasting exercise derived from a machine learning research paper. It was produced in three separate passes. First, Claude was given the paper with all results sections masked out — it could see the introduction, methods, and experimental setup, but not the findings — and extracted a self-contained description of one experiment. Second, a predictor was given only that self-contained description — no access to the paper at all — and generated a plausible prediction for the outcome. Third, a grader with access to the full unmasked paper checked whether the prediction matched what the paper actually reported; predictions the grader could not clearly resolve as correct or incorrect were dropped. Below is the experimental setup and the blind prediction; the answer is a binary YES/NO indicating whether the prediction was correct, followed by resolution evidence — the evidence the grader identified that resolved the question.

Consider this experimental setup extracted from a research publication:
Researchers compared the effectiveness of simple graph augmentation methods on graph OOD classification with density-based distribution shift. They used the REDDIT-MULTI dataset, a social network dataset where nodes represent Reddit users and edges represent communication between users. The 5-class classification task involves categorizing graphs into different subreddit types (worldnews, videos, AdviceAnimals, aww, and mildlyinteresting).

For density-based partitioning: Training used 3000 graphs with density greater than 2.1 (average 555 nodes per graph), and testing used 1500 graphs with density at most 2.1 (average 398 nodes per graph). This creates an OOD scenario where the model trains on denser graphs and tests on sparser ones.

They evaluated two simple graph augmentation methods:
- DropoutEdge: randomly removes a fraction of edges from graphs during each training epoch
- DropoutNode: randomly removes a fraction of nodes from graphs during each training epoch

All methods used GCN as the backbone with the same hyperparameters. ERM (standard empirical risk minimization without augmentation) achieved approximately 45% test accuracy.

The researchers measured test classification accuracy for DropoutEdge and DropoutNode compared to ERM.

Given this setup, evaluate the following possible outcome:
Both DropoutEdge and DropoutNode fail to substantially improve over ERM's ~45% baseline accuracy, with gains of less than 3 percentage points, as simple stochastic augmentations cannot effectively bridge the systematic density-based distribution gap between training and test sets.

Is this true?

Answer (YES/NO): NO